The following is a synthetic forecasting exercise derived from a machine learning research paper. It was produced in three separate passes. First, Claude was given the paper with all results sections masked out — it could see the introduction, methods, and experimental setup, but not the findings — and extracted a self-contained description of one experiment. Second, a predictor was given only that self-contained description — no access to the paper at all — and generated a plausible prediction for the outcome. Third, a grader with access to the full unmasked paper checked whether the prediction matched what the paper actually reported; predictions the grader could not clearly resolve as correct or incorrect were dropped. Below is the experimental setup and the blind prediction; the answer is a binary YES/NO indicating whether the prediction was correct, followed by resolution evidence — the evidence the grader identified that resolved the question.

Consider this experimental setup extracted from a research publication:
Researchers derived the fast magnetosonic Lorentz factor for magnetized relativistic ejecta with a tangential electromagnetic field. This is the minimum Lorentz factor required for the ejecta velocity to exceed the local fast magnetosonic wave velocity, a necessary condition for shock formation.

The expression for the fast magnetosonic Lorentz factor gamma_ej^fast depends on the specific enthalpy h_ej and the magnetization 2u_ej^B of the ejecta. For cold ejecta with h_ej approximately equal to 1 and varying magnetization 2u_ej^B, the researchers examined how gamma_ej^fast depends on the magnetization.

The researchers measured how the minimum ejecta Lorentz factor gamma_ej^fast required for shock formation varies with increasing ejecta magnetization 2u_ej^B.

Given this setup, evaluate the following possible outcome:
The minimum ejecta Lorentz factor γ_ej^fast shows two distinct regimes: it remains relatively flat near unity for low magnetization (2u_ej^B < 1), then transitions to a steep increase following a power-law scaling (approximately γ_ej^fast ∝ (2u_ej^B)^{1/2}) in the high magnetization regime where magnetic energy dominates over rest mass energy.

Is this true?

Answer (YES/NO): NO